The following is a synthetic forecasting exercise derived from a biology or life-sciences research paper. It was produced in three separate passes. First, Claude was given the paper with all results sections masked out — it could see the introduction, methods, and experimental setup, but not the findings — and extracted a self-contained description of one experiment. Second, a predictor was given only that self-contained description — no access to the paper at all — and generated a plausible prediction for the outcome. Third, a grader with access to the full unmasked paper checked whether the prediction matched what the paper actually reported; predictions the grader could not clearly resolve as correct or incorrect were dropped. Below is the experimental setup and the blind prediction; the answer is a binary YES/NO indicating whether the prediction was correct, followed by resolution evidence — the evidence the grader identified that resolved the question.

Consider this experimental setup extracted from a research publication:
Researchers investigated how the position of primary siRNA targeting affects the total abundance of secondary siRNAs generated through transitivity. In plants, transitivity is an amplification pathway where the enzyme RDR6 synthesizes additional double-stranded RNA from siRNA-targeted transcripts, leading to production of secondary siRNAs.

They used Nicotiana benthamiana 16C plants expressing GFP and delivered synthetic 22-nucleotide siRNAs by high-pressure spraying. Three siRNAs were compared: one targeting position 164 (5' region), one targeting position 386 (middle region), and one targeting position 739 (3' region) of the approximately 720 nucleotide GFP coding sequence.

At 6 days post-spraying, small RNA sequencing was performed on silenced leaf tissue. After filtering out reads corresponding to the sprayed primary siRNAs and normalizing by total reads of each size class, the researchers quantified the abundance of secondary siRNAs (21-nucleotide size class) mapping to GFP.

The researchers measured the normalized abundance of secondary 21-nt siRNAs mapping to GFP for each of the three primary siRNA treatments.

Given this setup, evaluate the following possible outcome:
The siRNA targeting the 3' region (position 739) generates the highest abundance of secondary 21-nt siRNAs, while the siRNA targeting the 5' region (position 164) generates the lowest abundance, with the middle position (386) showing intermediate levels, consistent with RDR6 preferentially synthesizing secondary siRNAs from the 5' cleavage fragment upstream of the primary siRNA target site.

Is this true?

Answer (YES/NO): NO